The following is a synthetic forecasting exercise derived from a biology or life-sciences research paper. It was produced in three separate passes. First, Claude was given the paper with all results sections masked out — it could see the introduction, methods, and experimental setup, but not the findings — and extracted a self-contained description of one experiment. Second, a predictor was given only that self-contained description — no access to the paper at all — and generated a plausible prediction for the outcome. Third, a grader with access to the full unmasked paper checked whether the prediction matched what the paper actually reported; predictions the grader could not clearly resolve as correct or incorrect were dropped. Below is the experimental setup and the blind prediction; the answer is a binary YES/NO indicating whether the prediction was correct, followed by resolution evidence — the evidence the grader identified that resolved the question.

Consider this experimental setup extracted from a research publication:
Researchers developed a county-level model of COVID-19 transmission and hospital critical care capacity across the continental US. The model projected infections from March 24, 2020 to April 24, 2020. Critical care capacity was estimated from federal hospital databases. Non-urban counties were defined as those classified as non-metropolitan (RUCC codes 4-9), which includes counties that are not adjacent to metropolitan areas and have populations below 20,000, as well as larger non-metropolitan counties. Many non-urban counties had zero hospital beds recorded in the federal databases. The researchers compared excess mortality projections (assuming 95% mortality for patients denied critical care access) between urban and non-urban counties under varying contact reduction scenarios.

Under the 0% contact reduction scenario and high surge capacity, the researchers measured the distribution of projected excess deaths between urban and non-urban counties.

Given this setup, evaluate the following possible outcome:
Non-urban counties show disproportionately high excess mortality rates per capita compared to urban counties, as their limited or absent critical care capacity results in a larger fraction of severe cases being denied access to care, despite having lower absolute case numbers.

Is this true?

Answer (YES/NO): NO